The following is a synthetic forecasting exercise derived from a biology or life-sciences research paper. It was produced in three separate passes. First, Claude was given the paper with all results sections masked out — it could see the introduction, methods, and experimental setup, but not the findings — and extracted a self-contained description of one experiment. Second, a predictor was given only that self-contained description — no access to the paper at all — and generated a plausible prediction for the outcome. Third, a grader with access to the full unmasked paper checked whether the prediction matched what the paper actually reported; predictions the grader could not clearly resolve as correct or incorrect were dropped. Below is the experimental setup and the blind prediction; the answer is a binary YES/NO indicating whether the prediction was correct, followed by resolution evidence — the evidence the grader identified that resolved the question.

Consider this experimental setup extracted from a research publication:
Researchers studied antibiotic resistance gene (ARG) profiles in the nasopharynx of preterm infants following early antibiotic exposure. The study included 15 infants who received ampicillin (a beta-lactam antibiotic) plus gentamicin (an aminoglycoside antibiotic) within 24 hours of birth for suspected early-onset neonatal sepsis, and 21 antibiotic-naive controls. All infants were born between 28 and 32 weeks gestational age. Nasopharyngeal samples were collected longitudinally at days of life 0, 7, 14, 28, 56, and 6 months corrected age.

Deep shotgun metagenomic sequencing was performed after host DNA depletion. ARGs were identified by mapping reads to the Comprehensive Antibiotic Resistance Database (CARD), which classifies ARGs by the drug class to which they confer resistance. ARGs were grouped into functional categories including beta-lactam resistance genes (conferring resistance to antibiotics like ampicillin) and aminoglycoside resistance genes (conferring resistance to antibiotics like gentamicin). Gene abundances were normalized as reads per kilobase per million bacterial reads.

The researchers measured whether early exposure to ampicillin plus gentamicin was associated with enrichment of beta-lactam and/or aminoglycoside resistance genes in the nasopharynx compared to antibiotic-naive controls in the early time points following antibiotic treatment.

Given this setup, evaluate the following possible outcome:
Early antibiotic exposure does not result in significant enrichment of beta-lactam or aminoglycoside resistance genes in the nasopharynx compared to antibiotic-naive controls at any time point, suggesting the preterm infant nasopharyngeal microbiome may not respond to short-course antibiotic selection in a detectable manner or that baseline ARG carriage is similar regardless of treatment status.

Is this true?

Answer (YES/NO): NO